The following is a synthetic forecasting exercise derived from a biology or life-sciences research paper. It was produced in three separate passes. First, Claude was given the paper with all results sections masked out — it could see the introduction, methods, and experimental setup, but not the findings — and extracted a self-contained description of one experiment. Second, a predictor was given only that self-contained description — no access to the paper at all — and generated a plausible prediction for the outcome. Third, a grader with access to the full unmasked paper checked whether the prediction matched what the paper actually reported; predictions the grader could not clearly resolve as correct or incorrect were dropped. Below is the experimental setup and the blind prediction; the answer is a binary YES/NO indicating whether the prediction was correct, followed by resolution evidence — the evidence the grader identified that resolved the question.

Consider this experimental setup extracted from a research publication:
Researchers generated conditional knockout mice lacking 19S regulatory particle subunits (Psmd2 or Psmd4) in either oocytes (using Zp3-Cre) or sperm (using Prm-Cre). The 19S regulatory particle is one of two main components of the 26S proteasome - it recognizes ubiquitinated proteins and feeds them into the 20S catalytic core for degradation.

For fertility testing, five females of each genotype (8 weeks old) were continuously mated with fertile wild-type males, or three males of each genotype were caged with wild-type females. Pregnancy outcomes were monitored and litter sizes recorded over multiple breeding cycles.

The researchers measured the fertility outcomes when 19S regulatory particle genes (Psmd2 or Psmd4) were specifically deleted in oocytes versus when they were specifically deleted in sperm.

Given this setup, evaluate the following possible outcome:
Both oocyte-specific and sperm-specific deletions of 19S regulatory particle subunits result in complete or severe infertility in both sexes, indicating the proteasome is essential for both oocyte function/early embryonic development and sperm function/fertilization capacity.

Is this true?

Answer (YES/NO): NO